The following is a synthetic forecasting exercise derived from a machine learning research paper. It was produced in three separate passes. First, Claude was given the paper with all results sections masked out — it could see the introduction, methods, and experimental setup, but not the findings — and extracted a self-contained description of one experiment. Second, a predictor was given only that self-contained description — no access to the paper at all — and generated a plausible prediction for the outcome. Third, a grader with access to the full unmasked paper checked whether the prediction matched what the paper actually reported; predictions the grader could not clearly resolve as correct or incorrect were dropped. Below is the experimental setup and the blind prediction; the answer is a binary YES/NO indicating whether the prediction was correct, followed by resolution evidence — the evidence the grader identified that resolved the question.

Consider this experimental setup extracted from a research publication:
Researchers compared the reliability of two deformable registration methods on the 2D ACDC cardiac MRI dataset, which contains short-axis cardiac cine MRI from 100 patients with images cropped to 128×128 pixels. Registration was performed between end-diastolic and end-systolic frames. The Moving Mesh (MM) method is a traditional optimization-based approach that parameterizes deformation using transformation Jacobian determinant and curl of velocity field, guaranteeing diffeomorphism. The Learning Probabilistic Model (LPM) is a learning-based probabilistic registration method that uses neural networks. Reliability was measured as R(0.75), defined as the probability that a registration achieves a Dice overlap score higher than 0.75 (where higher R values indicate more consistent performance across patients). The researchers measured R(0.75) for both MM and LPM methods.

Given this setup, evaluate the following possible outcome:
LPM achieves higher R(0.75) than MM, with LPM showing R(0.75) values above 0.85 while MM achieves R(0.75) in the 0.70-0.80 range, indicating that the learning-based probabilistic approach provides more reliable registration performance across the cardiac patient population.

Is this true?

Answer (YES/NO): NO